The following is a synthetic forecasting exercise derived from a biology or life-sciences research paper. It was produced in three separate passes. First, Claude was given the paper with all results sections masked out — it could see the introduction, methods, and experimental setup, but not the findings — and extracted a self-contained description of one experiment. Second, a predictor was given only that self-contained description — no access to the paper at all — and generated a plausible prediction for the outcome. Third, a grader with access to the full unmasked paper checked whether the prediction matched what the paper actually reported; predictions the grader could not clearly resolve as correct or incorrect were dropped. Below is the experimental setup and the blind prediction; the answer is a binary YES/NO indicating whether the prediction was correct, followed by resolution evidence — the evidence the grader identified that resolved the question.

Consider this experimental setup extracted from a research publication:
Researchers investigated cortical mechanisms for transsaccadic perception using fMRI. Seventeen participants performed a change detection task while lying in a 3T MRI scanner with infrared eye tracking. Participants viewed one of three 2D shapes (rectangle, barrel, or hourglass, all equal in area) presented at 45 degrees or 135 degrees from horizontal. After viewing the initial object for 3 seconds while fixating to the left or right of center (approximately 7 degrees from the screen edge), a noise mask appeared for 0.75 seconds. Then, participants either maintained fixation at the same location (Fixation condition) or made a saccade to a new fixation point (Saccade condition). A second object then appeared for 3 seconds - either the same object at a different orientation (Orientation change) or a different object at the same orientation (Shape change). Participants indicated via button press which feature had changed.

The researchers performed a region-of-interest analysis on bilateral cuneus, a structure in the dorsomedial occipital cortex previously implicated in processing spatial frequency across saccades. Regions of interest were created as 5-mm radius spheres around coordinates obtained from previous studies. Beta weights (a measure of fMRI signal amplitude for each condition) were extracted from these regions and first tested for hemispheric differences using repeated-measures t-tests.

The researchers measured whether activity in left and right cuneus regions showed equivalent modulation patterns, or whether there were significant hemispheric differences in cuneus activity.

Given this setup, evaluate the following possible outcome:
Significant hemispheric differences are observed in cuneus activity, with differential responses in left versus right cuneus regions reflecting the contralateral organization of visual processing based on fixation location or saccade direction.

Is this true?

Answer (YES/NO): NO